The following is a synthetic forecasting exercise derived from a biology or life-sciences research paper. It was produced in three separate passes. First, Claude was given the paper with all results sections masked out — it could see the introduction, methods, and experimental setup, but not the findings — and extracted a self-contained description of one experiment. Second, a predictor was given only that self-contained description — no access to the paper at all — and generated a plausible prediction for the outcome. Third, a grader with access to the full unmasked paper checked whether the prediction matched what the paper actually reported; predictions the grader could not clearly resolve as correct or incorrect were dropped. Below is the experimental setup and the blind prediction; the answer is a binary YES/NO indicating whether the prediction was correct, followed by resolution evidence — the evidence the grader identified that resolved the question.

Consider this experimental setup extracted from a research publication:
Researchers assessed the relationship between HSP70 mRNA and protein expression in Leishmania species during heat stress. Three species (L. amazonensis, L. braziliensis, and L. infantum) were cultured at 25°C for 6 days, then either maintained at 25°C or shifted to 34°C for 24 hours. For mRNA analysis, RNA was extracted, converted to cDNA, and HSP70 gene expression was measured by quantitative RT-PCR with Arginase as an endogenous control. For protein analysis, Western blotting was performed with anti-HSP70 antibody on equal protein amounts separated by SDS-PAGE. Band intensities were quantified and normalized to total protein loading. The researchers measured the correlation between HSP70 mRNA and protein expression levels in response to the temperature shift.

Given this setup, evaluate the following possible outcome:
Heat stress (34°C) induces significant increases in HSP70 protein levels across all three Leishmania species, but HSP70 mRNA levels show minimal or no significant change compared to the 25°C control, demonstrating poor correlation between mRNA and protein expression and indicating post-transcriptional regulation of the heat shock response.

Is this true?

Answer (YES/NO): NO